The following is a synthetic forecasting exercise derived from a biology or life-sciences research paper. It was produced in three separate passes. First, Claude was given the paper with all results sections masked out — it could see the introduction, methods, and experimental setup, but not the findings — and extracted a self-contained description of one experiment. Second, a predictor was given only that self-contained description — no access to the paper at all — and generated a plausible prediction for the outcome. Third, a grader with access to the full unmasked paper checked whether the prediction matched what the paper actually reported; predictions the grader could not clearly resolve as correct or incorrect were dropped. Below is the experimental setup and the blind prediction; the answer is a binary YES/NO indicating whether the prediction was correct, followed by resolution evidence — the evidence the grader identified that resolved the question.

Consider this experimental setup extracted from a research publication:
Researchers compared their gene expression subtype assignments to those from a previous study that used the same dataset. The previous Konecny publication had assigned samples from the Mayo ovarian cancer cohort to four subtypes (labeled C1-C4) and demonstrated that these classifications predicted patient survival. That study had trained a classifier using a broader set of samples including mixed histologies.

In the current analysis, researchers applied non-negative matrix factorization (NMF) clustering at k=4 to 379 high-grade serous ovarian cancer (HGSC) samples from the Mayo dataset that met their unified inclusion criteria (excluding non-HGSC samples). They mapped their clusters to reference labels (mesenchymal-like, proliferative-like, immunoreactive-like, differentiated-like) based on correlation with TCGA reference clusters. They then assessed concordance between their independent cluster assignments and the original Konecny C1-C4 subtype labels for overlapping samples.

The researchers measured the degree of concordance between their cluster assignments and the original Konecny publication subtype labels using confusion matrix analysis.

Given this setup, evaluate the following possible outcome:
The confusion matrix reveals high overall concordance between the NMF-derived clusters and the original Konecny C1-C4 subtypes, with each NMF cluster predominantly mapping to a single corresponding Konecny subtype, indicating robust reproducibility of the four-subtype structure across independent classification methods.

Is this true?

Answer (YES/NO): NO